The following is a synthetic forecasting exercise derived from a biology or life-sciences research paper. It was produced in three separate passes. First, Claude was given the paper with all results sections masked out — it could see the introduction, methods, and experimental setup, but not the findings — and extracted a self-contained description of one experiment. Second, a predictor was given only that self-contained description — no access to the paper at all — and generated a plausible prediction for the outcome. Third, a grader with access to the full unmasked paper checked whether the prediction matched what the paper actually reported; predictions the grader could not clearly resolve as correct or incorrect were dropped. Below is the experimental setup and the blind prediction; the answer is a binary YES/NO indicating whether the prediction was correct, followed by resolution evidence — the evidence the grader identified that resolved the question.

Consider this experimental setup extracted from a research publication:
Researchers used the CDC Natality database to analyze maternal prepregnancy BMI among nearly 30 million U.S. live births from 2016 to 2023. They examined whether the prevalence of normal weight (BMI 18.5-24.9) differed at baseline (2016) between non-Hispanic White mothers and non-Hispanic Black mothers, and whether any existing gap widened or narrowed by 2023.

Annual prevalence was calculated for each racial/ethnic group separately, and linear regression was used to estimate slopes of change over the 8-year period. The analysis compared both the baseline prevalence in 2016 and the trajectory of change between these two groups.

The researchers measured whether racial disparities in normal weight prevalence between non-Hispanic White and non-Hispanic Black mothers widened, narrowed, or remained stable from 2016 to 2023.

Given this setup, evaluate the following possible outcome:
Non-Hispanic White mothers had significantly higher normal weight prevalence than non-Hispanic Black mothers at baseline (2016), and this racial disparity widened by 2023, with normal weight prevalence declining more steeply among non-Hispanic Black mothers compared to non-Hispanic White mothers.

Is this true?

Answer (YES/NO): NO